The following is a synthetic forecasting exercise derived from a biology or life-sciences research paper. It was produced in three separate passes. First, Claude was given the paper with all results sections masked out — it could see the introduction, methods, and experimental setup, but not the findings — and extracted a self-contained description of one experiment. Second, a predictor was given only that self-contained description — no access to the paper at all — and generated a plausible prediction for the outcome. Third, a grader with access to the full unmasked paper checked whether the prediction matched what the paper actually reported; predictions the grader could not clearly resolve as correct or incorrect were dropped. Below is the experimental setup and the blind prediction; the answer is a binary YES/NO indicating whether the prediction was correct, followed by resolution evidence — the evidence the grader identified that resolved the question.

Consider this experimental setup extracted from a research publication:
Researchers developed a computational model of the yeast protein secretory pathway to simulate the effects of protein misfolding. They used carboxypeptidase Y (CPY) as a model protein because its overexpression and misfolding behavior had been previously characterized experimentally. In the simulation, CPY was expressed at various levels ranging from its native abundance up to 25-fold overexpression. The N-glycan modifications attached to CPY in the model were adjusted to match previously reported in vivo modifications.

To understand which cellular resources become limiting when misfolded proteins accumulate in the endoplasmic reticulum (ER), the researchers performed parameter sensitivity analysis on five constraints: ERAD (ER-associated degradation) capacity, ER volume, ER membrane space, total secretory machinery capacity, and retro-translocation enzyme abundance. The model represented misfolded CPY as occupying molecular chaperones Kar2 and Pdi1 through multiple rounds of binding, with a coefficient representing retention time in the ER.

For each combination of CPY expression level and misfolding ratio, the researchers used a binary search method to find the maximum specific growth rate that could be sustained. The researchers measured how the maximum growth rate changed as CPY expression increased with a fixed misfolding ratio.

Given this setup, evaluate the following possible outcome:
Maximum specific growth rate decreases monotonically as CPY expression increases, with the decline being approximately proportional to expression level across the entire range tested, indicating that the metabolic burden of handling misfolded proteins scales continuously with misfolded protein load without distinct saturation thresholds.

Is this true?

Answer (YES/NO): NO